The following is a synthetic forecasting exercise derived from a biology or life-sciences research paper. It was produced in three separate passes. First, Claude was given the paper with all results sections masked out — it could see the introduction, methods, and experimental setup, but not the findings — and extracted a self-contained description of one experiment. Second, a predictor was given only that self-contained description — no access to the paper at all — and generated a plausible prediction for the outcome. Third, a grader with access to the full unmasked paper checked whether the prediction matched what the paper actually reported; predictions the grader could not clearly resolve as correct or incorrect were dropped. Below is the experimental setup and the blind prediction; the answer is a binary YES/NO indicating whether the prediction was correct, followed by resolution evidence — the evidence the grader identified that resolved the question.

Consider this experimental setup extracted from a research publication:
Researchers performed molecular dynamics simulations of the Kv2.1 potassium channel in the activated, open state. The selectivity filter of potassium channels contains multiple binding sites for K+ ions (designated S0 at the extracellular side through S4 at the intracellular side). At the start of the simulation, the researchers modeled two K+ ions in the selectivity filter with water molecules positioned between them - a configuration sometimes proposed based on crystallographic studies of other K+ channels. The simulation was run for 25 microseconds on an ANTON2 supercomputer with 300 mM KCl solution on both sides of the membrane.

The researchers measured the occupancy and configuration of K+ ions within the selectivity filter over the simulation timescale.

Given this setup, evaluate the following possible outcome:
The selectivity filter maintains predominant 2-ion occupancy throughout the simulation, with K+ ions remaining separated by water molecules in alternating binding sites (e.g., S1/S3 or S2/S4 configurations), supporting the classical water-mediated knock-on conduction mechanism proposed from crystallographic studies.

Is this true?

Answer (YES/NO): NO